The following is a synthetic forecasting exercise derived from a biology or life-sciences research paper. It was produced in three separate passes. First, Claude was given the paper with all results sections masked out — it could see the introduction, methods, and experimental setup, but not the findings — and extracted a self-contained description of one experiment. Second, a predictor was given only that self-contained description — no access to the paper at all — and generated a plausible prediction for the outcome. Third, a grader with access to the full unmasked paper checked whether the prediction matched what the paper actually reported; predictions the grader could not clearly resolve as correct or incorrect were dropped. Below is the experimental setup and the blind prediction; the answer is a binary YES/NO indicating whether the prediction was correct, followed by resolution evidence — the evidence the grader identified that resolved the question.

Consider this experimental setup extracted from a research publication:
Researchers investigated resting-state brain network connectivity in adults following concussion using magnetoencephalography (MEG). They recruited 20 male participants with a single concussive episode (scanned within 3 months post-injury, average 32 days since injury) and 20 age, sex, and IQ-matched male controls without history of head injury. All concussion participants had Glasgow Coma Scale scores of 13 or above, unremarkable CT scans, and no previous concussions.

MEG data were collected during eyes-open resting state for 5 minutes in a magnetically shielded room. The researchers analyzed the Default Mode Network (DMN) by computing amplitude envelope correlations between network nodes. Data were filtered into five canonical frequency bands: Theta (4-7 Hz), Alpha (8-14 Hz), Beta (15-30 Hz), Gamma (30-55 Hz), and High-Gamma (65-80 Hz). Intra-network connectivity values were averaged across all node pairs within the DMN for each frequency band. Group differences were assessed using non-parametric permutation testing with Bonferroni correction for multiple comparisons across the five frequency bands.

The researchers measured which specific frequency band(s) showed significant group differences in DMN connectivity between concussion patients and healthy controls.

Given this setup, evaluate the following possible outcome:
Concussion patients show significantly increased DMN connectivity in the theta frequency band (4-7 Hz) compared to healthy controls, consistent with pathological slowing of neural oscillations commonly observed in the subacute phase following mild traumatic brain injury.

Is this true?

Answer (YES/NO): NO